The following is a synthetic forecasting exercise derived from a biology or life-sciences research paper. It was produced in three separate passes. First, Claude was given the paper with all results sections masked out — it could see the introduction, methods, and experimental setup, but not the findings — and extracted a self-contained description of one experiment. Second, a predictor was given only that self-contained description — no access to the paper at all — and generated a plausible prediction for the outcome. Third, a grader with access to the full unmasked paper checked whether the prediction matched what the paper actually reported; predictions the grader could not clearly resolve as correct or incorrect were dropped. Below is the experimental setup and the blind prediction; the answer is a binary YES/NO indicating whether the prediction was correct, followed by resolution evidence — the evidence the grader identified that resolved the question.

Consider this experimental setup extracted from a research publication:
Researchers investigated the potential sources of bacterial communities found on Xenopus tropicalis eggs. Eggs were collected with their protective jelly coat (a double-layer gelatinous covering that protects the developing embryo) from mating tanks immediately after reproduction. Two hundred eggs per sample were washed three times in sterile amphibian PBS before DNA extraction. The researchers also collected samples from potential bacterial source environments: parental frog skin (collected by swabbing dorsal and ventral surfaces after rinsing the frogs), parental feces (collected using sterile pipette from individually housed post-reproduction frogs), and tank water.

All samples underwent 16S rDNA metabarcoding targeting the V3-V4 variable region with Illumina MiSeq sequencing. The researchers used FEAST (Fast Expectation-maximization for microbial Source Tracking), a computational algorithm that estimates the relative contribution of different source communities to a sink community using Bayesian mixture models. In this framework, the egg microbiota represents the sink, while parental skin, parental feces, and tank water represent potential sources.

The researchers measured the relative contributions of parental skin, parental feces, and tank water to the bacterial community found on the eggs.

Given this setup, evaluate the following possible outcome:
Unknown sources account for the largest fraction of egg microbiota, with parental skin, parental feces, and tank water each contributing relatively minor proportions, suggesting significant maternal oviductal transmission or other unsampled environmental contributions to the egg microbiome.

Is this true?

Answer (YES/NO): NO